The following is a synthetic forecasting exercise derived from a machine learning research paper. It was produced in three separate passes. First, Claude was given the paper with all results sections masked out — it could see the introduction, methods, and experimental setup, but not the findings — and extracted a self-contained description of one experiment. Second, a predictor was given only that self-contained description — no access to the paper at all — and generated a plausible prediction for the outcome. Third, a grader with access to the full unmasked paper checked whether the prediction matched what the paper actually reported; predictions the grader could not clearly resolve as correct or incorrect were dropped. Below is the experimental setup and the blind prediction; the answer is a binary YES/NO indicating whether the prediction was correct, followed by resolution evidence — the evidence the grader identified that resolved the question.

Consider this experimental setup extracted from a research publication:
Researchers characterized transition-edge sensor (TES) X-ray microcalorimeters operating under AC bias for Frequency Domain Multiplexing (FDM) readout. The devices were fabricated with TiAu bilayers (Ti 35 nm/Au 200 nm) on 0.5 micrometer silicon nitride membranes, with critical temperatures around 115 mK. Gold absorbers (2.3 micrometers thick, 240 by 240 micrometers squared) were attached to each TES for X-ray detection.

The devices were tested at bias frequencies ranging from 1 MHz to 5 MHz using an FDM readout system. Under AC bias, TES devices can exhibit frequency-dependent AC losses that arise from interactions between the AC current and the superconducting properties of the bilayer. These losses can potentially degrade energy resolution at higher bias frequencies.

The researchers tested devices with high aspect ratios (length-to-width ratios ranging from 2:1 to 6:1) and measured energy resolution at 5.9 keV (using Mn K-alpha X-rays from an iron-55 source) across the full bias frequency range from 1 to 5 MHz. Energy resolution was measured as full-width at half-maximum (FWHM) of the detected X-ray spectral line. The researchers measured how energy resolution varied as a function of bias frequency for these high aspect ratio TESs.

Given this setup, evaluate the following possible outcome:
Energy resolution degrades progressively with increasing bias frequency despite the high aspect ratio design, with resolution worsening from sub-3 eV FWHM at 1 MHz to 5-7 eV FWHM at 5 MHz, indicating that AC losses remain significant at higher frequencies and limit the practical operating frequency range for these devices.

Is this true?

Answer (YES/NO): NO